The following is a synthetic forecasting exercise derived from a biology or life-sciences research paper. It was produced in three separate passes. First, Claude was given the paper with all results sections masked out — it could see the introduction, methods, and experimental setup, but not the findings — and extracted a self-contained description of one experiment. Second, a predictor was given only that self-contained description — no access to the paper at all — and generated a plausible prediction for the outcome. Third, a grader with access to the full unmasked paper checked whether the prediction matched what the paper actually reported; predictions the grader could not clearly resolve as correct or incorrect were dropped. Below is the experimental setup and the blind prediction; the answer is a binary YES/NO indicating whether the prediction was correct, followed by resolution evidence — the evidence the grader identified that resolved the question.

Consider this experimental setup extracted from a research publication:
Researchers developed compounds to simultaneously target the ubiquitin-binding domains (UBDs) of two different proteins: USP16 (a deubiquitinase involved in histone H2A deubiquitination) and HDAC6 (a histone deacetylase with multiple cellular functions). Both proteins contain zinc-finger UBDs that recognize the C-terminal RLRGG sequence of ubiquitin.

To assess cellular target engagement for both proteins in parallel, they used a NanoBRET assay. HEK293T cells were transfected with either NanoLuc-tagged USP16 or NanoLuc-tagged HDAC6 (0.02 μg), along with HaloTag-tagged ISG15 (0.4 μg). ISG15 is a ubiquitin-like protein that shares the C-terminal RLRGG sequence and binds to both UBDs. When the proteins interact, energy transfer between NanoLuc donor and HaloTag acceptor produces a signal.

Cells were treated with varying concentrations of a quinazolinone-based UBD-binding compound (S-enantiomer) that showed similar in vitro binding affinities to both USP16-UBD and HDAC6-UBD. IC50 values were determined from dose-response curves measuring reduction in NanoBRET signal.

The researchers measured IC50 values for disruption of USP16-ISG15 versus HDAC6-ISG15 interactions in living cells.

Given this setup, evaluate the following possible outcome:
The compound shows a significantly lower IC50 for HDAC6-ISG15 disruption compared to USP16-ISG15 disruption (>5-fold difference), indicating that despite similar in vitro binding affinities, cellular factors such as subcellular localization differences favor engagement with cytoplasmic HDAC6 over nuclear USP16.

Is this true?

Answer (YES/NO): NO